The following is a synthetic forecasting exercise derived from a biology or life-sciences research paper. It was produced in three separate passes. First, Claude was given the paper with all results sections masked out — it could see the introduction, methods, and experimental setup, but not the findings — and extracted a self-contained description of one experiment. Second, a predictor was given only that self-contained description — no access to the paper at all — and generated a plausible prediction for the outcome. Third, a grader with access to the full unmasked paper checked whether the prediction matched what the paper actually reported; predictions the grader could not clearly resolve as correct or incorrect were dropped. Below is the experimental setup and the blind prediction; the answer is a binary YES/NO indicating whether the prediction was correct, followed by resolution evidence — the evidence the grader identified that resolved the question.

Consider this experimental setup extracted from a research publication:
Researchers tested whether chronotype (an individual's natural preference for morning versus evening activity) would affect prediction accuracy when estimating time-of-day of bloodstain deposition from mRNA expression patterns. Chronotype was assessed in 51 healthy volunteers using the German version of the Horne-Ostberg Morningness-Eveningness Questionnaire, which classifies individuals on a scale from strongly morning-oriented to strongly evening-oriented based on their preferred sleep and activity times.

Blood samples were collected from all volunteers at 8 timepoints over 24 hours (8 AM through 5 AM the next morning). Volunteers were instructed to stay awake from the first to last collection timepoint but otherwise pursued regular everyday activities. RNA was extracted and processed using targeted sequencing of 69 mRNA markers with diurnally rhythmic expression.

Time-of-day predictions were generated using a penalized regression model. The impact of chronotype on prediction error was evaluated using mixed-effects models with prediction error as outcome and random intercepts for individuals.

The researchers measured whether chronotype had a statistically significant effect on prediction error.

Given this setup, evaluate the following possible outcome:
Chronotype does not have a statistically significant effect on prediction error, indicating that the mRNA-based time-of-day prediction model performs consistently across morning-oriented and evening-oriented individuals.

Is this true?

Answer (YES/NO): YES